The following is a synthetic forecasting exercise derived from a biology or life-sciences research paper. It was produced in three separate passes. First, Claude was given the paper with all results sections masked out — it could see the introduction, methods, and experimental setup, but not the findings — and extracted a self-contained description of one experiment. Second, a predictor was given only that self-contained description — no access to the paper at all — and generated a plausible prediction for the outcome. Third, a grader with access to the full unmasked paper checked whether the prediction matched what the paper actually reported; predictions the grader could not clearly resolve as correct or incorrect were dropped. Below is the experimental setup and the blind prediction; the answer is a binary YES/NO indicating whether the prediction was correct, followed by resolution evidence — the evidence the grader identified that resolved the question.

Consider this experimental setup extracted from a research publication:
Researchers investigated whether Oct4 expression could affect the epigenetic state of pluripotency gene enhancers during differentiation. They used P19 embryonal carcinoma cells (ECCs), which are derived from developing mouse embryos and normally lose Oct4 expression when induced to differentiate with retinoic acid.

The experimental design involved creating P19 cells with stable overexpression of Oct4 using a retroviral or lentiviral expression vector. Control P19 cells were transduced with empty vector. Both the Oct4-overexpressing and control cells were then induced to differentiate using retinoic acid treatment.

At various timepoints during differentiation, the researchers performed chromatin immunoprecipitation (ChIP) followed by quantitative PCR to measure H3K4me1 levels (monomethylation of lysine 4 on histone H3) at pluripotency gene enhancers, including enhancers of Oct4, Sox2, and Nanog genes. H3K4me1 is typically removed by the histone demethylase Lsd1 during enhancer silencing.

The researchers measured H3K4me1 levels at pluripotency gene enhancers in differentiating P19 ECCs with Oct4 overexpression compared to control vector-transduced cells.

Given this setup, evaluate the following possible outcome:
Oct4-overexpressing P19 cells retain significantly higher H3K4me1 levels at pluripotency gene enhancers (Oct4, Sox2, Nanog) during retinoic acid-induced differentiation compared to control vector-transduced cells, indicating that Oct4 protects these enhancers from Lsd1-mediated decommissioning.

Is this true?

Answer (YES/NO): YES